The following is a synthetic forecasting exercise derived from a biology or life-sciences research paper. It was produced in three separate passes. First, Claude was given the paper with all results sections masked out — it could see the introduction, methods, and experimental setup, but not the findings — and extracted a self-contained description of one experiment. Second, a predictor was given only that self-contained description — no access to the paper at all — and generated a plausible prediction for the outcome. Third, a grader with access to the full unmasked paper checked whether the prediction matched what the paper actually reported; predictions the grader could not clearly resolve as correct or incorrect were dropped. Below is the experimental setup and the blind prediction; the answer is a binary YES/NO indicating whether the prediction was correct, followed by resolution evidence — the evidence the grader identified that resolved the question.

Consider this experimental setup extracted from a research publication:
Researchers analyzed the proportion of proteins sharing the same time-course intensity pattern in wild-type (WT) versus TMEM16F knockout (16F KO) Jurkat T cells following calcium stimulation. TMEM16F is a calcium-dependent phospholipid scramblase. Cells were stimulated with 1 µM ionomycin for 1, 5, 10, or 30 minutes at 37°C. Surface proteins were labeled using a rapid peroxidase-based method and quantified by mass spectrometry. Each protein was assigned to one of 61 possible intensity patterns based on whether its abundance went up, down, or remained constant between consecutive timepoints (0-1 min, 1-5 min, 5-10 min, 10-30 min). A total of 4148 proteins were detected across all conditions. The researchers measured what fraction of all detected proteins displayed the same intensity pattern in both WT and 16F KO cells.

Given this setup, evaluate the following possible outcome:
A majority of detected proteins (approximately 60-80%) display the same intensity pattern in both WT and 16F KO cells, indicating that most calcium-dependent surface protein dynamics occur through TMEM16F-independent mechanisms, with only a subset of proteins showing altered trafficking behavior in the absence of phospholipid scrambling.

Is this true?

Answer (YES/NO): NO